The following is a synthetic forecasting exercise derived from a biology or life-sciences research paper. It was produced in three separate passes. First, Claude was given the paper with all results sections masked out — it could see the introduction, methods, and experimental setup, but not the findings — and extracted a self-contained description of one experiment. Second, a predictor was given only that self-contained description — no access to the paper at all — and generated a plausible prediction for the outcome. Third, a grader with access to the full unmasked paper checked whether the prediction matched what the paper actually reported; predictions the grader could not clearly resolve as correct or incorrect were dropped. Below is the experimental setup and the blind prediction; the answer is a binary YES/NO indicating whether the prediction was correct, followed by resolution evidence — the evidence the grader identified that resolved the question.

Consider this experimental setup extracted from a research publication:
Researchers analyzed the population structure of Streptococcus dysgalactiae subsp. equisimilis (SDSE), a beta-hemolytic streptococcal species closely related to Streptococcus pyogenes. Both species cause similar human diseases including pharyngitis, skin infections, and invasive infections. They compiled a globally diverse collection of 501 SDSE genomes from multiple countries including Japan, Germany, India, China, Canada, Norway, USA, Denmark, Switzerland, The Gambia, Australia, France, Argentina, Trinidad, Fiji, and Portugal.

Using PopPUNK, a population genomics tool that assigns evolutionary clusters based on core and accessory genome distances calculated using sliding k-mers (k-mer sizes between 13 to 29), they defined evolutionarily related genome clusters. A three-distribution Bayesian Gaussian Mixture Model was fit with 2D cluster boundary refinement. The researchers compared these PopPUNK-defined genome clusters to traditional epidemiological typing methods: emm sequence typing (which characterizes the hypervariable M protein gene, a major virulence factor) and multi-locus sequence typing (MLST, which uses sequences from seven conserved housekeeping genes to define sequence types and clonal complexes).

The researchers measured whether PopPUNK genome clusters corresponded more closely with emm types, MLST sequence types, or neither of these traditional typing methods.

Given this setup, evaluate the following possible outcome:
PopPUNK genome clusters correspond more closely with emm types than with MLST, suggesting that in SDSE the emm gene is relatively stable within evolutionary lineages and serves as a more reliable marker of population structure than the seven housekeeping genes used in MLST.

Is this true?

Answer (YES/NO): NO